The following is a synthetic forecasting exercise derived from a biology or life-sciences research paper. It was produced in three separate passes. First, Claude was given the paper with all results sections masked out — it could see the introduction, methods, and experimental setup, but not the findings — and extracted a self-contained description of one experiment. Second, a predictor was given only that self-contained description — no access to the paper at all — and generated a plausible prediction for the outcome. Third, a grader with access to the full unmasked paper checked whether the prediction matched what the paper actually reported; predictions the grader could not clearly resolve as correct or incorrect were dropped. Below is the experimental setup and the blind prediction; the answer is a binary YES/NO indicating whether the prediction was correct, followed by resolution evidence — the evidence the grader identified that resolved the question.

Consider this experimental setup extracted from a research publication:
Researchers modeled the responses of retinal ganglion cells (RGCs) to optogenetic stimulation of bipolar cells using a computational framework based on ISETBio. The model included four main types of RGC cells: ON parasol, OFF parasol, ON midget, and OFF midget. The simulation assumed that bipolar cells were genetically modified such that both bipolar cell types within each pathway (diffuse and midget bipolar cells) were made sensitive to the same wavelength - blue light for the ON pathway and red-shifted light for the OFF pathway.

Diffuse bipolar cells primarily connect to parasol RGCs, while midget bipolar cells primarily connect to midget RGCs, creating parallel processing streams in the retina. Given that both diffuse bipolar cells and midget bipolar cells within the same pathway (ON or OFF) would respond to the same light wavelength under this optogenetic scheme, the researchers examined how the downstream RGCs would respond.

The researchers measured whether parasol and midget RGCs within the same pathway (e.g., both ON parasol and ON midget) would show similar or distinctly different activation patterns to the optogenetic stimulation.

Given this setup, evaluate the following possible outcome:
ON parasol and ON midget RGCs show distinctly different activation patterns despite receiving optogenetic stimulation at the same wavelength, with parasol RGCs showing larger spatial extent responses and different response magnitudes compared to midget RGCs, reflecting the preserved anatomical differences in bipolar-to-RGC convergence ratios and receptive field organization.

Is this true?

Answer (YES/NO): NO